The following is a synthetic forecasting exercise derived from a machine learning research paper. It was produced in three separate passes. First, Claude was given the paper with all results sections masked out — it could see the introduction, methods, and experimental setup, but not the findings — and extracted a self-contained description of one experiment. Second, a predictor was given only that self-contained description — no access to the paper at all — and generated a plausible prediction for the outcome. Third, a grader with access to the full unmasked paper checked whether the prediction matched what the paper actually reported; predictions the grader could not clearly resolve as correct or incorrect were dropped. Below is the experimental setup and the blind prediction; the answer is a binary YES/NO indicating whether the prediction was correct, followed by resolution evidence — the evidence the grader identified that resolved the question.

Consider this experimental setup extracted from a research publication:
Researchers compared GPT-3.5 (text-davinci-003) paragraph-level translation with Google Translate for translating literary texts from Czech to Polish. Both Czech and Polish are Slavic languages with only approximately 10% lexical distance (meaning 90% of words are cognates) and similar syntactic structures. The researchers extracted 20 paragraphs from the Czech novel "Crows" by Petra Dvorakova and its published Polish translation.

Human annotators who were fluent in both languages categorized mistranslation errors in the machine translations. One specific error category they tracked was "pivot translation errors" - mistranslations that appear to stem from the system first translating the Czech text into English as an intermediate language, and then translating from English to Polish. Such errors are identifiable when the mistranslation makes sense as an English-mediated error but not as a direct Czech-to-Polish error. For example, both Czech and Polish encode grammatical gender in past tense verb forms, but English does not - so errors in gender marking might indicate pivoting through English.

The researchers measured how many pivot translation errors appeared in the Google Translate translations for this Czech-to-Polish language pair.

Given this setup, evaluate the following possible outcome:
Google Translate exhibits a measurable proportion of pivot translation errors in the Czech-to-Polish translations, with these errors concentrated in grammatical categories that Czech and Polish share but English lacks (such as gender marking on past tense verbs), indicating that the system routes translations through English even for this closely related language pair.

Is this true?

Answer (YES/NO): NO